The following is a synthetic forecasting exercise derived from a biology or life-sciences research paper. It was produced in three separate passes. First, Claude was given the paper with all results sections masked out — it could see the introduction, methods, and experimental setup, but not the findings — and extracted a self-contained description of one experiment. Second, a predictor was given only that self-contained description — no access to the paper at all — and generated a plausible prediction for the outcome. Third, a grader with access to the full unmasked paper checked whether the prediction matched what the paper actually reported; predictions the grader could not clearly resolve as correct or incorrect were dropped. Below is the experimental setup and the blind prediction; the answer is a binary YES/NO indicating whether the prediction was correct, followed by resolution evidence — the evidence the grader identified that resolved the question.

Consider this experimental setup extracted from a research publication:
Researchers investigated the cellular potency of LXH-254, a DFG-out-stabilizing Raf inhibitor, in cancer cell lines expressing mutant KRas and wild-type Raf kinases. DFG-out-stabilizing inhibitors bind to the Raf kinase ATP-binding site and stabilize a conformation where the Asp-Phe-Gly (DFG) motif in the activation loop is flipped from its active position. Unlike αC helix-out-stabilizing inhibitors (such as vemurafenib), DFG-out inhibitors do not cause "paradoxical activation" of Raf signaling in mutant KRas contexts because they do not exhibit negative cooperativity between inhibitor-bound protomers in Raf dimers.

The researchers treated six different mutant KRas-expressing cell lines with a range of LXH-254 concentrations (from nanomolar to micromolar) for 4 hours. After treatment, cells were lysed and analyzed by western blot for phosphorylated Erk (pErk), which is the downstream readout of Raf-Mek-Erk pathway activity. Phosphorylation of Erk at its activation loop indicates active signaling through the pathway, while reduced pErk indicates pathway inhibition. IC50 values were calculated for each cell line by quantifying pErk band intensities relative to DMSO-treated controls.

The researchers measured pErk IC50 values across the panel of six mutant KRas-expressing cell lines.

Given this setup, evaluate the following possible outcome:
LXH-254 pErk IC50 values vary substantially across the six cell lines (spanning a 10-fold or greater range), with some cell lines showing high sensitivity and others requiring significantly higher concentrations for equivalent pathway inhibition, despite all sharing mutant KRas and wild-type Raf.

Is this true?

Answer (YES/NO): YES